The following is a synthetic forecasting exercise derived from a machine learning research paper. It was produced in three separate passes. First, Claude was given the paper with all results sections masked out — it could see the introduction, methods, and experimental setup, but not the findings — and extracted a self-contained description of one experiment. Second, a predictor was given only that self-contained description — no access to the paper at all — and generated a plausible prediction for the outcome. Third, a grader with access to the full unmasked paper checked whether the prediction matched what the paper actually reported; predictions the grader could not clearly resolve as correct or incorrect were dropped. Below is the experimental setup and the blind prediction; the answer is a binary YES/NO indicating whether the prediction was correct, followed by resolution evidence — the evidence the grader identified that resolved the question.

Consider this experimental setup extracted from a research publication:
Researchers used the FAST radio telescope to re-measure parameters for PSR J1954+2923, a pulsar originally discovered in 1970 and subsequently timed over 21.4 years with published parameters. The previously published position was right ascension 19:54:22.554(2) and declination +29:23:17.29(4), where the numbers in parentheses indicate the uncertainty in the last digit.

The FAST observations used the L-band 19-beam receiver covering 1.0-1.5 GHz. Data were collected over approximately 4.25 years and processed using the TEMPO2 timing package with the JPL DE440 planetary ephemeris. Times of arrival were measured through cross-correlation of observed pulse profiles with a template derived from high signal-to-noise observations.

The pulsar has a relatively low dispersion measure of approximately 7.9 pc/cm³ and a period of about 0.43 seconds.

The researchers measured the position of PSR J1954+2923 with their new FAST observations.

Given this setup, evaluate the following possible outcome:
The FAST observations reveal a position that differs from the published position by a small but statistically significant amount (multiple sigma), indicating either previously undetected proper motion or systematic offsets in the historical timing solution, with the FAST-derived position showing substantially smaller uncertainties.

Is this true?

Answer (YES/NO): YES